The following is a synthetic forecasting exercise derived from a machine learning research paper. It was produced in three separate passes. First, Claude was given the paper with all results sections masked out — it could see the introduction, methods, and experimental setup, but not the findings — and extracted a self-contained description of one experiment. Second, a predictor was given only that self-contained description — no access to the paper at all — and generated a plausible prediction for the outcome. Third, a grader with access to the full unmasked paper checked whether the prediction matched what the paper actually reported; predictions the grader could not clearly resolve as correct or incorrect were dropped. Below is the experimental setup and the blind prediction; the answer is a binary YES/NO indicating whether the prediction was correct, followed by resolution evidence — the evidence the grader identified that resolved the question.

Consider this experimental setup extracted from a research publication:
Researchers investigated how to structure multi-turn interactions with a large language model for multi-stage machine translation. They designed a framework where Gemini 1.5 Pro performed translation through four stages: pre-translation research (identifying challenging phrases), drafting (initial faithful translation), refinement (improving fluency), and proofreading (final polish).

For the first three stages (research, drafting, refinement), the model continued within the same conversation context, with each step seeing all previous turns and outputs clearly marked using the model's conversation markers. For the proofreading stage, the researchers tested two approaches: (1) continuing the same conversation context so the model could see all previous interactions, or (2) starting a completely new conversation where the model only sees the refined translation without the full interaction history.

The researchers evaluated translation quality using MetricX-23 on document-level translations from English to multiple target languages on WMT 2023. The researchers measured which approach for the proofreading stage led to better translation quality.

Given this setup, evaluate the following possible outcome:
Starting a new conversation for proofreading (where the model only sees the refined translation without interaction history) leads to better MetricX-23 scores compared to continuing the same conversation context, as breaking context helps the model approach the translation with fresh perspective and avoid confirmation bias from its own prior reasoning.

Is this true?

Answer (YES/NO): YES